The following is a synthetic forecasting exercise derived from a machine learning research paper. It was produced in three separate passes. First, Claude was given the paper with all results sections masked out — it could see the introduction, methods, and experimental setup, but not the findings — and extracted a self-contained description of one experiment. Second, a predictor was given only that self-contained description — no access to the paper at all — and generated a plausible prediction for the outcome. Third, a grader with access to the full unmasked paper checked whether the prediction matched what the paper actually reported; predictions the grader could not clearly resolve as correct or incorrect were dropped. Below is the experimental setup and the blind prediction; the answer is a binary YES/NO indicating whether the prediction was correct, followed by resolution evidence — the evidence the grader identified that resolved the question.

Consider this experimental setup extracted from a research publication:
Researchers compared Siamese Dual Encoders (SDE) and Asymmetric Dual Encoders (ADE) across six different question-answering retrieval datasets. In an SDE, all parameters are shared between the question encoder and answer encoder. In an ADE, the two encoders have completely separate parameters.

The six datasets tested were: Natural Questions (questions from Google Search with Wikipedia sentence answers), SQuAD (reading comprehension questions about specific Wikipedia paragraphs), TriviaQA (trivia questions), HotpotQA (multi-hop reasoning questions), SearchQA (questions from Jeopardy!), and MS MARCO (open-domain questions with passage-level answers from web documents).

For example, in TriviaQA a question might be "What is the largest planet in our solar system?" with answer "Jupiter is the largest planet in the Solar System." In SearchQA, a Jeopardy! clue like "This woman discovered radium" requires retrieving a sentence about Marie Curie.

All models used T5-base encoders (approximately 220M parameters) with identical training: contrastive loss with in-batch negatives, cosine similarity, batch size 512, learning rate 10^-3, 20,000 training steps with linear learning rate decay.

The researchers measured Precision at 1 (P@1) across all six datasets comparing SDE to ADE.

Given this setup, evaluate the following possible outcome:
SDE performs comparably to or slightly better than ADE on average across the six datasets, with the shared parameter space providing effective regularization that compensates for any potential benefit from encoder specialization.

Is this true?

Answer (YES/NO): NO